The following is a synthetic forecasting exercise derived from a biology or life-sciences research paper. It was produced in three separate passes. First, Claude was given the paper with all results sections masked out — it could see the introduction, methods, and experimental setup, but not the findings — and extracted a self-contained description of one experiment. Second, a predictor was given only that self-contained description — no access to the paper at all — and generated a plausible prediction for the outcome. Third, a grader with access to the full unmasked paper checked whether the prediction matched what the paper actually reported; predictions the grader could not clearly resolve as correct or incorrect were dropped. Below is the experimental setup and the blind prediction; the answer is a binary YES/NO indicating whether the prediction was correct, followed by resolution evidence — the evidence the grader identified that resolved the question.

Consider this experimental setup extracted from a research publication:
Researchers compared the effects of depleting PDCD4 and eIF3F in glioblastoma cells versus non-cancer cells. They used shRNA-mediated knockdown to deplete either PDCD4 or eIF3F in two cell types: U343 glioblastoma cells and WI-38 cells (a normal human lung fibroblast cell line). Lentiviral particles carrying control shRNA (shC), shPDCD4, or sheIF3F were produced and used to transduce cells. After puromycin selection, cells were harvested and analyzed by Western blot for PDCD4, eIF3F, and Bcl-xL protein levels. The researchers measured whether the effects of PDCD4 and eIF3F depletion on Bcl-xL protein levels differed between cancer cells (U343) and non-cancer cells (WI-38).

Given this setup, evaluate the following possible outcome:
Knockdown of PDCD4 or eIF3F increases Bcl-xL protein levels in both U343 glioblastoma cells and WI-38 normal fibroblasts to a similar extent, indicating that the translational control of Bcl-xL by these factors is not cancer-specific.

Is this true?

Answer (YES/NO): NO